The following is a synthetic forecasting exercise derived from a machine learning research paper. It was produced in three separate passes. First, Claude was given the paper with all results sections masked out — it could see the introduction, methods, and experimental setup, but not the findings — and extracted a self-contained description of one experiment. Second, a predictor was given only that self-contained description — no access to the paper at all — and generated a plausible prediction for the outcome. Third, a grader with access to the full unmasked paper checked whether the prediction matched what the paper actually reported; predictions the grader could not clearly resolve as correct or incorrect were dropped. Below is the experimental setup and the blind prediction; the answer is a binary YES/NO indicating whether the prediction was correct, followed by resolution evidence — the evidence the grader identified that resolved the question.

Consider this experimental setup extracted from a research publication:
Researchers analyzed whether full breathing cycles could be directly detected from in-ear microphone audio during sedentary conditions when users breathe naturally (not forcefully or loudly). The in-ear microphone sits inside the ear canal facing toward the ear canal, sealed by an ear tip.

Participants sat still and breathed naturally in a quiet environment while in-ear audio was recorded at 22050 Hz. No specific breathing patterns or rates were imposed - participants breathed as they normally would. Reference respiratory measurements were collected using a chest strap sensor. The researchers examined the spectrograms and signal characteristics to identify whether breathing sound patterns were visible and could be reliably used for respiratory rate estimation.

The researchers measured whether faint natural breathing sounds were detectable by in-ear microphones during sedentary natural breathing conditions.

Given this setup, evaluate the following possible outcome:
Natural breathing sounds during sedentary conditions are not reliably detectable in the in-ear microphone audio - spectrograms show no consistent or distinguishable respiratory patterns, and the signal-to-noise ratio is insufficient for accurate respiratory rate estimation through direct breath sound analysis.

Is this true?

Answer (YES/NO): YES